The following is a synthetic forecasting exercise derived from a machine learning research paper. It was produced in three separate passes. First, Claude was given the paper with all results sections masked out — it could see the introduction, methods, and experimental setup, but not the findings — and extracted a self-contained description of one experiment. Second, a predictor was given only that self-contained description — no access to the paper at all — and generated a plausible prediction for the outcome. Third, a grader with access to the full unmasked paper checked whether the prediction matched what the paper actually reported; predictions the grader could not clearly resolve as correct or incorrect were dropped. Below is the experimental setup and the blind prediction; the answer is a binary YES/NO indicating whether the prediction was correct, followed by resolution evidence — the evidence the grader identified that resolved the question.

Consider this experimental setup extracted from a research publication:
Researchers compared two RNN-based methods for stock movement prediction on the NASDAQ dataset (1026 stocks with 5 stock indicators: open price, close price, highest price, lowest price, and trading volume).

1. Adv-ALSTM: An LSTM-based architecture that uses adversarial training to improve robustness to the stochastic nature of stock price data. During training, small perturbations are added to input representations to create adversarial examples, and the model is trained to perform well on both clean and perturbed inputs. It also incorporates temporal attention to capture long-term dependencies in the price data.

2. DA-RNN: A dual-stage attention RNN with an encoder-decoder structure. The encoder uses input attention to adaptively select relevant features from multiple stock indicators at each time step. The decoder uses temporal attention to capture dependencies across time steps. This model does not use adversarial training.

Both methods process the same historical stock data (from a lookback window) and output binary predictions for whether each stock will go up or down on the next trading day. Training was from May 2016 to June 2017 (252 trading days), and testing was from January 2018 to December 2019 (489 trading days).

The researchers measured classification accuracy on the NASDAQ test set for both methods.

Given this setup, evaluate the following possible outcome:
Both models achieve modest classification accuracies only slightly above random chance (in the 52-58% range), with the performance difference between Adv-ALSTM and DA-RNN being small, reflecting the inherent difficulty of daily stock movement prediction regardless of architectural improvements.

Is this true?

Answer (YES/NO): NO